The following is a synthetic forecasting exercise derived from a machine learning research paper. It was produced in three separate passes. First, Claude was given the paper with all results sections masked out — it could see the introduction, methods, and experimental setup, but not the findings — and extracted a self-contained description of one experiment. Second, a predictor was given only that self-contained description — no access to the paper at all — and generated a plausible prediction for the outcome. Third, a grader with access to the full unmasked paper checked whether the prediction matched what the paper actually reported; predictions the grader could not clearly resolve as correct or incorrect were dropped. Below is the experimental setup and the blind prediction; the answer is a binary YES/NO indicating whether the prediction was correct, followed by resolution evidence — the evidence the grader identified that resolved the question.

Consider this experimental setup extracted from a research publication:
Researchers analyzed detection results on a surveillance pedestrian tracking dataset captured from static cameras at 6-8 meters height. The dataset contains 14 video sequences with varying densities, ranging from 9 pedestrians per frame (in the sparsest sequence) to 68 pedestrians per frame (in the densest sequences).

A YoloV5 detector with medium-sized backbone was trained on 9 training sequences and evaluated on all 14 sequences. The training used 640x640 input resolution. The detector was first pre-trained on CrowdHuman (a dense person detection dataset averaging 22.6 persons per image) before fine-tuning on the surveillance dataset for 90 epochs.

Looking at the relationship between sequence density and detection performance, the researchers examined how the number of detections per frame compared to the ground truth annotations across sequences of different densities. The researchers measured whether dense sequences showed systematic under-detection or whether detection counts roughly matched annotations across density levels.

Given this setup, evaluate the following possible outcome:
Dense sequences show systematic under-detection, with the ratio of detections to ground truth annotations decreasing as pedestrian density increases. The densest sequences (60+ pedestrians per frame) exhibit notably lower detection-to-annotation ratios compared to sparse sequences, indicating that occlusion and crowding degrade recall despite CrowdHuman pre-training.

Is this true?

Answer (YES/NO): NO